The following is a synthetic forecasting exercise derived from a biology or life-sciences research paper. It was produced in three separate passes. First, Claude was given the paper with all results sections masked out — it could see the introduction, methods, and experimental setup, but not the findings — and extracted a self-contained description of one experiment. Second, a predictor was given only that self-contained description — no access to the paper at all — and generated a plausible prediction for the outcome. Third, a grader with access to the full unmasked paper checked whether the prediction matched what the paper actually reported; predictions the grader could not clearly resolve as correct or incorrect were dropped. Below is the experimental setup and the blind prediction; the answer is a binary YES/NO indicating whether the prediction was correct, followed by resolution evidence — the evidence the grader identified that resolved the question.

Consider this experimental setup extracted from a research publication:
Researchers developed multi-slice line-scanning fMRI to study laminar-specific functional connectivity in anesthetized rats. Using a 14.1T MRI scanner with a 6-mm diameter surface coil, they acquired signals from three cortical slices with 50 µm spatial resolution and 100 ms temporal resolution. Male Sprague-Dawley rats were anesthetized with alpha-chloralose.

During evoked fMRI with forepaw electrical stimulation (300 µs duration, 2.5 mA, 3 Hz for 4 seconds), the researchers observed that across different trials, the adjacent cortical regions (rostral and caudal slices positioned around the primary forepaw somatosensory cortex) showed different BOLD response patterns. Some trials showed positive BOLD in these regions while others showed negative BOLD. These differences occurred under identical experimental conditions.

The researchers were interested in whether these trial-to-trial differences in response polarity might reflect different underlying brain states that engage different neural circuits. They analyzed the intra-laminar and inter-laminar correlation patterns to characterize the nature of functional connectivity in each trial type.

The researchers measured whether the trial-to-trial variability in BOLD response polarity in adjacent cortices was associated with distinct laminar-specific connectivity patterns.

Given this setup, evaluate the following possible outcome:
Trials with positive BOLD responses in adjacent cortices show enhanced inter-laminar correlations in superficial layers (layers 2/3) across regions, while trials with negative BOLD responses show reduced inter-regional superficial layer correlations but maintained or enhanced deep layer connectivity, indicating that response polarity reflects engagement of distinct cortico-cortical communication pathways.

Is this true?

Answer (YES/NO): NO